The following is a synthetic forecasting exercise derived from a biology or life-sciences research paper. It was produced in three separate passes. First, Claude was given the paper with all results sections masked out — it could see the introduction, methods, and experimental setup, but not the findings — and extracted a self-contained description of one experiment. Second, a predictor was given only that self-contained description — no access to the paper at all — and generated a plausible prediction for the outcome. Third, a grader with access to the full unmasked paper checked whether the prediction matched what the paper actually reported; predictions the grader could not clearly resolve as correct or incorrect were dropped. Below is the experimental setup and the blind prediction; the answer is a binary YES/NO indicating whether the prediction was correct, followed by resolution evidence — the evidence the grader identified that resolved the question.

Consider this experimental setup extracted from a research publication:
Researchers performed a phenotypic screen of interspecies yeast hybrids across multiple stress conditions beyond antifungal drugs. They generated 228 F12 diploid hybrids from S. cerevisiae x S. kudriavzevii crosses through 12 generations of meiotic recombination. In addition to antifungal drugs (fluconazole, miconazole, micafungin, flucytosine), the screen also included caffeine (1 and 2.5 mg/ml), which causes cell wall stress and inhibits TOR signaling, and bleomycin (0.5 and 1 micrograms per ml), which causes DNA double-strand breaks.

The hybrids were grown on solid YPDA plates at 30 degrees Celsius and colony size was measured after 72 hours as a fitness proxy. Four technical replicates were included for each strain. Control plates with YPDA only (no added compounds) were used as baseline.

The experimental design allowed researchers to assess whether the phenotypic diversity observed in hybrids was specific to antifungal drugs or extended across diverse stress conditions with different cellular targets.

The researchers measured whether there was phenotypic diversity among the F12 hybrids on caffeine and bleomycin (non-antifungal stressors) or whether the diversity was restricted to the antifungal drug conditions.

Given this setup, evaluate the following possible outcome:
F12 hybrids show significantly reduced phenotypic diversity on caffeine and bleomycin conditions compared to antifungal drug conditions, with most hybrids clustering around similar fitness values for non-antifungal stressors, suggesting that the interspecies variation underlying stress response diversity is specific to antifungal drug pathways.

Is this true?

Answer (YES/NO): NO